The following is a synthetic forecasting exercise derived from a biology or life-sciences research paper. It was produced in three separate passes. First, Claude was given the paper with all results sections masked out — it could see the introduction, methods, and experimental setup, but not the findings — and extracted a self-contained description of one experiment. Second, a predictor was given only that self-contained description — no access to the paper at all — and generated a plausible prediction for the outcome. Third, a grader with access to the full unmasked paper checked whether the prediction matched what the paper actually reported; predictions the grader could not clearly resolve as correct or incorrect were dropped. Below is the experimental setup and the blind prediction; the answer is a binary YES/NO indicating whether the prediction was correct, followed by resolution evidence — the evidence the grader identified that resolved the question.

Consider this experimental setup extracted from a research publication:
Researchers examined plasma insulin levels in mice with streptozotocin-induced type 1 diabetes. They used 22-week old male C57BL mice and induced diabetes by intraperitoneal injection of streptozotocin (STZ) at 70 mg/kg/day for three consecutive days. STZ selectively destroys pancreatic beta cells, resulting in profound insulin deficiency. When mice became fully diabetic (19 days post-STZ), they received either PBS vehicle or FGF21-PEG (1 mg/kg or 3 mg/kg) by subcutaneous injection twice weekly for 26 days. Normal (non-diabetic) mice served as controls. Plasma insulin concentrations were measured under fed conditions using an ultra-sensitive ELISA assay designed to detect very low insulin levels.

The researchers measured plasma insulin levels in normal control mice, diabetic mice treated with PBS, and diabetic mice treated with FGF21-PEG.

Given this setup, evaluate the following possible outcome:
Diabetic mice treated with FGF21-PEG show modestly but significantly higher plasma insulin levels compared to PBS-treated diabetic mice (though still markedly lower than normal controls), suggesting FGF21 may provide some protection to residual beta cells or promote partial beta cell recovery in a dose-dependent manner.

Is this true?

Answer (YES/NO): NO